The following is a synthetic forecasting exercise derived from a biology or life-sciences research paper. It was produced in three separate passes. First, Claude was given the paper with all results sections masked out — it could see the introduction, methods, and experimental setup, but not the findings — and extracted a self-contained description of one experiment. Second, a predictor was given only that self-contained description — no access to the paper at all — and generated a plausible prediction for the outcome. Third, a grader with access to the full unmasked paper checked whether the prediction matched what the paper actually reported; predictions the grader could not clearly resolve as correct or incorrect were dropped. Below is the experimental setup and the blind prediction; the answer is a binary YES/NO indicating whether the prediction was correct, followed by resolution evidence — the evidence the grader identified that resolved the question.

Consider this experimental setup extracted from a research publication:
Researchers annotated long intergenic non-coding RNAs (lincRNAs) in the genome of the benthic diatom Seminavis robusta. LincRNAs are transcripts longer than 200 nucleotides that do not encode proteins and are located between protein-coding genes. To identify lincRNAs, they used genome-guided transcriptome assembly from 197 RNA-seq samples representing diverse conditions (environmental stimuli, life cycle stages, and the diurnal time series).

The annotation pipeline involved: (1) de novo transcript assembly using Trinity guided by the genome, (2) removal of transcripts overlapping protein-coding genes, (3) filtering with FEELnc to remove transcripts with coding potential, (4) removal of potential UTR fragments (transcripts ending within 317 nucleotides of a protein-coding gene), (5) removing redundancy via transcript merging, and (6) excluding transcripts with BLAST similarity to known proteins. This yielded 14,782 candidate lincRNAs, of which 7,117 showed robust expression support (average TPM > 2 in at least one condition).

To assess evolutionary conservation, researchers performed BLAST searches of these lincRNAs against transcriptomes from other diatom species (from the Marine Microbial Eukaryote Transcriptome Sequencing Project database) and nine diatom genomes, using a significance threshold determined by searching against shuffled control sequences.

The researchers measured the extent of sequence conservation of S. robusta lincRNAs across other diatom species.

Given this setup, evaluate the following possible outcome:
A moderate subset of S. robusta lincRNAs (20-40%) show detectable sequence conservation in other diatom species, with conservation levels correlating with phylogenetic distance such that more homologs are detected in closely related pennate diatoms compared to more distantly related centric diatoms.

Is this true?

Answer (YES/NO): NO